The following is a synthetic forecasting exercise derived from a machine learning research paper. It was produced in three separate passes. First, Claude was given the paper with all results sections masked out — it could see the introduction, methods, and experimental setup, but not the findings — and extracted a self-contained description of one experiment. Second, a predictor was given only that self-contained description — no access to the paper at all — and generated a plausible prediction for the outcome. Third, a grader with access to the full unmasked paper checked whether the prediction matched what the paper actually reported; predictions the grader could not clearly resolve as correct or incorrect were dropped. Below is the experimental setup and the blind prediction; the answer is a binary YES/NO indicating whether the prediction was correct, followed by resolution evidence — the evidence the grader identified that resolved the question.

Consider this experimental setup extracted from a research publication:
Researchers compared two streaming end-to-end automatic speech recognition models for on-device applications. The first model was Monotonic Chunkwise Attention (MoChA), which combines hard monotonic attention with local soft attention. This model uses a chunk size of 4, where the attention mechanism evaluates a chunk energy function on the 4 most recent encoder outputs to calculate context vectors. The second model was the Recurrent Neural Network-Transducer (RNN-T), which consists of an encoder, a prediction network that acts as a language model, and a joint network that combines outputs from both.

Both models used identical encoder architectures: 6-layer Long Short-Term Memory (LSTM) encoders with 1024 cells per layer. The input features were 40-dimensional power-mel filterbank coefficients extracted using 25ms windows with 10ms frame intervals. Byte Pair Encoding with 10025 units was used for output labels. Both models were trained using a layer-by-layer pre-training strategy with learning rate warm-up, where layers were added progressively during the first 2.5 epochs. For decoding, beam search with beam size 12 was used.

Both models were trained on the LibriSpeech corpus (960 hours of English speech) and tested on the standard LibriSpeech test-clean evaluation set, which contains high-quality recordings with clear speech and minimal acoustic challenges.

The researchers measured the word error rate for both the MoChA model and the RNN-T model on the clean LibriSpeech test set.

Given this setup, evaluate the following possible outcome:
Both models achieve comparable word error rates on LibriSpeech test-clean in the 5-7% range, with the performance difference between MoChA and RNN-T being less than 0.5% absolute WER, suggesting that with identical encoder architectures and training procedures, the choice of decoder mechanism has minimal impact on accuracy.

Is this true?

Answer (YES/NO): NO